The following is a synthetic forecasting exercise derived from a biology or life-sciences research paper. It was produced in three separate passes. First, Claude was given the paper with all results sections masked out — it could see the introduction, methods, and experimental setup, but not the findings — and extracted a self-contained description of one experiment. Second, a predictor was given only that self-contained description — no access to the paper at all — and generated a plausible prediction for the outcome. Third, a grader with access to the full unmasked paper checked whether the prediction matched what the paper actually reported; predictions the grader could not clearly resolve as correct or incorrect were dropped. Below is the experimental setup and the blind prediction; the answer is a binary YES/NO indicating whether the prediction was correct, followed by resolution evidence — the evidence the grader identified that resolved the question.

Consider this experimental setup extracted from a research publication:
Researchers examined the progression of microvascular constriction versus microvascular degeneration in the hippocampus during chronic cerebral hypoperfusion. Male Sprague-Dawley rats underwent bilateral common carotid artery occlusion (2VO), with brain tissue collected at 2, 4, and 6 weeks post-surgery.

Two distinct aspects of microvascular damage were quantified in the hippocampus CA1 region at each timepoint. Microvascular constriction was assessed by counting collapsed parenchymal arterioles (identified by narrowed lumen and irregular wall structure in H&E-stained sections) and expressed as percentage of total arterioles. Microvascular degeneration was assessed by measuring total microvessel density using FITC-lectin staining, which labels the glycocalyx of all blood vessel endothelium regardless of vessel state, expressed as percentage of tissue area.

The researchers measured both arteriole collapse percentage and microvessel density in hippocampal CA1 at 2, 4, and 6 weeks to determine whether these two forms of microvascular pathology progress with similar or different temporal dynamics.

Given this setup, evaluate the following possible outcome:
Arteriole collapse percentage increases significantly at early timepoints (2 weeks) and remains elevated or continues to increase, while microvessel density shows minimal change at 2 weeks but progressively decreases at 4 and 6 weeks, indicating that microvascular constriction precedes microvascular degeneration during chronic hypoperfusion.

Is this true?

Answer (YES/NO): NO